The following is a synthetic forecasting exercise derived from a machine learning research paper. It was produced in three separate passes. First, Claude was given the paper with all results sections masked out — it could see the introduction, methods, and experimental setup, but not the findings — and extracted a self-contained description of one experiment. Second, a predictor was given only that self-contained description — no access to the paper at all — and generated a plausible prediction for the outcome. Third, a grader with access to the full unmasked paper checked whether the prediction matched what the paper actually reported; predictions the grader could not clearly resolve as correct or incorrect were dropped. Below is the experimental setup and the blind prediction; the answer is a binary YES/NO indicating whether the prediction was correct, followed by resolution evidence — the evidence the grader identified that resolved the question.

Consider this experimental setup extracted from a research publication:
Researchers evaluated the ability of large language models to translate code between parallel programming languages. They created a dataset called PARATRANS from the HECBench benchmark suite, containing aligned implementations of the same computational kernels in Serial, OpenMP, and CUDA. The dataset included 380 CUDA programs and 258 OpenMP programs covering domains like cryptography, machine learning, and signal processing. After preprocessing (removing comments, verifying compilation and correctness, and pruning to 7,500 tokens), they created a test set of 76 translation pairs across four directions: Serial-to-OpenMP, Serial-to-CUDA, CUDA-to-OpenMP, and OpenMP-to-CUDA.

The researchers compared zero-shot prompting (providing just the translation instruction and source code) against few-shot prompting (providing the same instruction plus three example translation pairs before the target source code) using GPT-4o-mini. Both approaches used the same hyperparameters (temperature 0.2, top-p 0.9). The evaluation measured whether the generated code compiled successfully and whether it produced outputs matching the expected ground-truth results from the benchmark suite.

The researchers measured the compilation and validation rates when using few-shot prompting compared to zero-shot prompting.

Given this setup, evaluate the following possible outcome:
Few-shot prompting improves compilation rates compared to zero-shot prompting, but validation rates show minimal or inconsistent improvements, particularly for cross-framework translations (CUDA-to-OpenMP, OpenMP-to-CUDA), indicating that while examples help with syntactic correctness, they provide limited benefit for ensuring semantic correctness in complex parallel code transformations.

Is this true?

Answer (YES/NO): NO